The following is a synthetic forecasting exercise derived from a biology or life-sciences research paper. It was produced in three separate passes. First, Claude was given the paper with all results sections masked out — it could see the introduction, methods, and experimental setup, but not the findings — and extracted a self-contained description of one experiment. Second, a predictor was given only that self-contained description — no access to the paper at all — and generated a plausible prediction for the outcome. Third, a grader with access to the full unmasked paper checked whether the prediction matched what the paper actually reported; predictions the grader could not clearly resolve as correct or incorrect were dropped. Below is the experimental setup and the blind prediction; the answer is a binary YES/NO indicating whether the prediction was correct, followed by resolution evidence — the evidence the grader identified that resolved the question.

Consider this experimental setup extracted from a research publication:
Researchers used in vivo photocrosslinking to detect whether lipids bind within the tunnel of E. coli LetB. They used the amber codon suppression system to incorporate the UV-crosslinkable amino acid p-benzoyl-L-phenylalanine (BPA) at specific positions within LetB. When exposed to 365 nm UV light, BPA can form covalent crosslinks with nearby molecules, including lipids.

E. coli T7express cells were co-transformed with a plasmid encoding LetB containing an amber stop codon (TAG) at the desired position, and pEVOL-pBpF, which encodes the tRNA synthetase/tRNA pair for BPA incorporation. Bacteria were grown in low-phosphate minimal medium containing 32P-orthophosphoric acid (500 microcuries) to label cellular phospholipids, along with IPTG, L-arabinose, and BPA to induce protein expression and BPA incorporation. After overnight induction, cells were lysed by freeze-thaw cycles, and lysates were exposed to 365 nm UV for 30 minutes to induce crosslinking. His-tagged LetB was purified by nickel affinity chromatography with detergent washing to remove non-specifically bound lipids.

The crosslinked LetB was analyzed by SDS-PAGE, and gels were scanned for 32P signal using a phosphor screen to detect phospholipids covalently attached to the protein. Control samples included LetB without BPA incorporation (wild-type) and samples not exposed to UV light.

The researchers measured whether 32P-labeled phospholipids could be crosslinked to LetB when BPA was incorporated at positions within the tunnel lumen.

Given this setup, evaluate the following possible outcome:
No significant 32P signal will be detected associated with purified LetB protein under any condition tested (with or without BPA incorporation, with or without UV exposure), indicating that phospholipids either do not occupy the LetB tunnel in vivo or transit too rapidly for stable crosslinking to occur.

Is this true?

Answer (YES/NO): NO